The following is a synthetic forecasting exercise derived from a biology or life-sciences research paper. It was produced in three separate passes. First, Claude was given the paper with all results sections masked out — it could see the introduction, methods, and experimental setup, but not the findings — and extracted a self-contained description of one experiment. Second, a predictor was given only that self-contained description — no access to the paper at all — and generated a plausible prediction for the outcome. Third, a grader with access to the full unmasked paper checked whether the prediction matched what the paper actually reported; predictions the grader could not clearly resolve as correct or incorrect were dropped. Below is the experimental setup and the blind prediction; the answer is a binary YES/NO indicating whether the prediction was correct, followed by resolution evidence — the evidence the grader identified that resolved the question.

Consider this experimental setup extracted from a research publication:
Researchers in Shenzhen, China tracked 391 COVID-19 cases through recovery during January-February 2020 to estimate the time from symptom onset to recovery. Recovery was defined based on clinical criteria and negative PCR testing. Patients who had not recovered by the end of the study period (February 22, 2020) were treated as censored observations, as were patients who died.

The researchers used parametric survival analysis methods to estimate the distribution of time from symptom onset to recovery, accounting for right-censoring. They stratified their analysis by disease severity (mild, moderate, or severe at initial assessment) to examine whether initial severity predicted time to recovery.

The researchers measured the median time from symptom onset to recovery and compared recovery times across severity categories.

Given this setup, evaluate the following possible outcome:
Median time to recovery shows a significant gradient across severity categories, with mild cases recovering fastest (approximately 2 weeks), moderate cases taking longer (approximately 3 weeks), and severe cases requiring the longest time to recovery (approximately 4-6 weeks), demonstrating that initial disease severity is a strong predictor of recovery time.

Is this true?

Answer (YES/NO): NO